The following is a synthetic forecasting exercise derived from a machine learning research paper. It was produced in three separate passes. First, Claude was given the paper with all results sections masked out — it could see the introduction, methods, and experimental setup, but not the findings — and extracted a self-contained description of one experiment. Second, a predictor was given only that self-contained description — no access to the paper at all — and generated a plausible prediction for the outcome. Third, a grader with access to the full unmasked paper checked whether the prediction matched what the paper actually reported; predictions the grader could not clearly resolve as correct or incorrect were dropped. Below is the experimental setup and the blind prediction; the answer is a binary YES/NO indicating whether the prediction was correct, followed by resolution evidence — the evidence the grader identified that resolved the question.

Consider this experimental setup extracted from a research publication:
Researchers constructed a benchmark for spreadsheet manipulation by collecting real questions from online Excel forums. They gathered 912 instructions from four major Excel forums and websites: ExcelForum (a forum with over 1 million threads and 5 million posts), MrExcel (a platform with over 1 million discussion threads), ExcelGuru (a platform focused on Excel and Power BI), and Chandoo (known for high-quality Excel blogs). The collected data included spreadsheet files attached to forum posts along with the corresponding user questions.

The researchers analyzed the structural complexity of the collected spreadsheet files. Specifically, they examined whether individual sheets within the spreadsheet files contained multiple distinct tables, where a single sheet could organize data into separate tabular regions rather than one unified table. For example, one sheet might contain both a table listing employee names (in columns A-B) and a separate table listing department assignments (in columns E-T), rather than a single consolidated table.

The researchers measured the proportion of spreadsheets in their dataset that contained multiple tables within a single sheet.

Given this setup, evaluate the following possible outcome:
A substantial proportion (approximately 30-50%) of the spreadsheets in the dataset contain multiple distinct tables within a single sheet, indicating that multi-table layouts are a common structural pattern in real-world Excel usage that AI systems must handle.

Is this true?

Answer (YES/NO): YES